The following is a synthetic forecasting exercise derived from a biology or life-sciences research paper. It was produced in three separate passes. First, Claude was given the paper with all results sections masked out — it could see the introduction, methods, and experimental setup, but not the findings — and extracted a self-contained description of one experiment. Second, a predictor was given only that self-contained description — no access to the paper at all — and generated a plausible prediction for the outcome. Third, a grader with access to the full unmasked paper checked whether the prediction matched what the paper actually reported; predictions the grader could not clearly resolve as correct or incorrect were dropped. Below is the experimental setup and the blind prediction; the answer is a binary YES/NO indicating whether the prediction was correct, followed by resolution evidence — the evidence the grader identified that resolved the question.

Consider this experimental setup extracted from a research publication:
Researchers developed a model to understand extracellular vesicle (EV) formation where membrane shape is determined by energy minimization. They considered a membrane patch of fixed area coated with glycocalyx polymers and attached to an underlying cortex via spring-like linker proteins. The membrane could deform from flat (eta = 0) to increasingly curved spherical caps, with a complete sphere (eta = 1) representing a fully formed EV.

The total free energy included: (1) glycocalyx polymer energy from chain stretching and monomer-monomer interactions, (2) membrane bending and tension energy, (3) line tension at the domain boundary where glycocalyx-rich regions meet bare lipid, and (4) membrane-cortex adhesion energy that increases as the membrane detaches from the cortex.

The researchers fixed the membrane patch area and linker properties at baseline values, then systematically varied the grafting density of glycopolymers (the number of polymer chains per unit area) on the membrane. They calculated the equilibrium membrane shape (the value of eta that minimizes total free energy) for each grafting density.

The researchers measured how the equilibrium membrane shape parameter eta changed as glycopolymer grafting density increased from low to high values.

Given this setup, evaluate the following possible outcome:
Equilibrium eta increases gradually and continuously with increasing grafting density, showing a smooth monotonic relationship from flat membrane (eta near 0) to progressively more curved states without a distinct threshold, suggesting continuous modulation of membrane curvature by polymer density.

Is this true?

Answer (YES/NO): NO